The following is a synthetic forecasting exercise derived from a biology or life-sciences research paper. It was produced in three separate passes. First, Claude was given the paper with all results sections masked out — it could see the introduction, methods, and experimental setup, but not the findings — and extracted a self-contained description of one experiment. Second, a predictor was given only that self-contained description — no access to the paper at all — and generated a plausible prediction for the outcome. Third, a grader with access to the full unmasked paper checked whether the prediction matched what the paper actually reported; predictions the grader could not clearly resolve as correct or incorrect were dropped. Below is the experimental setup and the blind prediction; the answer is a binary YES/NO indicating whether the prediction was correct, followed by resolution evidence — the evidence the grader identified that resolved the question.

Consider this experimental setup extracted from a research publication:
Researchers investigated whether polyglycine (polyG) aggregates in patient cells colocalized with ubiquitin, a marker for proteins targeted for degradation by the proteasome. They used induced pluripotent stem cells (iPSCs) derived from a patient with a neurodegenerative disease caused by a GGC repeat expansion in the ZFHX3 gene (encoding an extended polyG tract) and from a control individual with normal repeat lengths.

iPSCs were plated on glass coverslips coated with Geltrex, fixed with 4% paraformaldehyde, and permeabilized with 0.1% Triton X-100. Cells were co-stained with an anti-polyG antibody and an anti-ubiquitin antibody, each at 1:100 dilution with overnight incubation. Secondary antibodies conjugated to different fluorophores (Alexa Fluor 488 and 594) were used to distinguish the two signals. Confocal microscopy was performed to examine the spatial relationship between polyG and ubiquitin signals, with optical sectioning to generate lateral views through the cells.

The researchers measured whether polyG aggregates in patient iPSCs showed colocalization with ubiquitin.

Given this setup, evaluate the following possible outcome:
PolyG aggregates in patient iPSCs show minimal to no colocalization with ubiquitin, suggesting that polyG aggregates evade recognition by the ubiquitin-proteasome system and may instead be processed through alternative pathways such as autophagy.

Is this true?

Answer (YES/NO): NO